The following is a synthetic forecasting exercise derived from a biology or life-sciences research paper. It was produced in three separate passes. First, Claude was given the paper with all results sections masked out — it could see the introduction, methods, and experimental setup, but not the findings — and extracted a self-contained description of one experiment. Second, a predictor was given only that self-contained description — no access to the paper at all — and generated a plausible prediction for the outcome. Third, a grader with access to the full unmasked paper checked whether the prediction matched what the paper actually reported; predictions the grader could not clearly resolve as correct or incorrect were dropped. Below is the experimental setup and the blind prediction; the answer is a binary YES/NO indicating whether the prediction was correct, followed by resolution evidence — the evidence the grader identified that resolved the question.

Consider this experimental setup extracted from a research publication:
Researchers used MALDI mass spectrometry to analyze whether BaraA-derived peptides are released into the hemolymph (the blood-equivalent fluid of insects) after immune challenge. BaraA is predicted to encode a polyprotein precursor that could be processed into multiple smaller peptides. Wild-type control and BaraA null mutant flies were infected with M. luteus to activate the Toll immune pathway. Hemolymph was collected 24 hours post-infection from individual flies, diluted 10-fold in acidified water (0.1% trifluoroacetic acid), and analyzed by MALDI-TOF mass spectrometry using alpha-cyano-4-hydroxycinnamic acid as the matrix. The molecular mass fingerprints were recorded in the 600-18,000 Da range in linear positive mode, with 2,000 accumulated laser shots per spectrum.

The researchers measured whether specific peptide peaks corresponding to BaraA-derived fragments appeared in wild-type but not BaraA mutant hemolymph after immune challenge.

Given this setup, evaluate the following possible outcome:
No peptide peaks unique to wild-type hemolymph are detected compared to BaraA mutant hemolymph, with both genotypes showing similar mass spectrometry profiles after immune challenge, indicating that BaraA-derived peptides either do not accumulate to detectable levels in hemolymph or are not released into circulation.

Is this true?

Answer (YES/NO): NO